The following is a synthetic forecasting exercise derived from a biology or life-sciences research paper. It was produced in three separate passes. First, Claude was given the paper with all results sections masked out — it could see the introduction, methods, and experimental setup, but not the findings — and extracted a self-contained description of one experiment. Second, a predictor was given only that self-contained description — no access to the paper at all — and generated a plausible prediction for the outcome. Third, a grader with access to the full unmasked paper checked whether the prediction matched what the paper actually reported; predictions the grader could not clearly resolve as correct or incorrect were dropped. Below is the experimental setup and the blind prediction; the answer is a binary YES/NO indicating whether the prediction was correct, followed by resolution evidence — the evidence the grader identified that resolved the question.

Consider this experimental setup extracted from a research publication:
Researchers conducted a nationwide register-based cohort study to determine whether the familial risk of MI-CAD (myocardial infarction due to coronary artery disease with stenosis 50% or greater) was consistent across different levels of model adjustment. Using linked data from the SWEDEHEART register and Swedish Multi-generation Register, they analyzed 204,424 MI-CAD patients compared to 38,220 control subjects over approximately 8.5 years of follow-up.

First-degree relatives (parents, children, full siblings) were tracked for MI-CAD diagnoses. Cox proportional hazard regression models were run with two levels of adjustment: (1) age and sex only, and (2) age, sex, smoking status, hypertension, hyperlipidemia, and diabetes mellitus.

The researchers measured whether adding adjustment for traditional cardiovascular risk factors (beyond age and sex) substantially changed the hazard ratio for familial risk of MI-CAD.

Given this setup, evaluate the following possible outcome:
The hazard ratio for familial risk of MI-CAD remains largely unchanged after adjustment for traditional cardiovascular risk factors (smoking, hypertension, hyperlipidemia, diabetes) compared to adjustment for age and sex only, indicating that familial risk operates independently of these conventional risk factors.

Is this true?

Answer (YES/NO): YES